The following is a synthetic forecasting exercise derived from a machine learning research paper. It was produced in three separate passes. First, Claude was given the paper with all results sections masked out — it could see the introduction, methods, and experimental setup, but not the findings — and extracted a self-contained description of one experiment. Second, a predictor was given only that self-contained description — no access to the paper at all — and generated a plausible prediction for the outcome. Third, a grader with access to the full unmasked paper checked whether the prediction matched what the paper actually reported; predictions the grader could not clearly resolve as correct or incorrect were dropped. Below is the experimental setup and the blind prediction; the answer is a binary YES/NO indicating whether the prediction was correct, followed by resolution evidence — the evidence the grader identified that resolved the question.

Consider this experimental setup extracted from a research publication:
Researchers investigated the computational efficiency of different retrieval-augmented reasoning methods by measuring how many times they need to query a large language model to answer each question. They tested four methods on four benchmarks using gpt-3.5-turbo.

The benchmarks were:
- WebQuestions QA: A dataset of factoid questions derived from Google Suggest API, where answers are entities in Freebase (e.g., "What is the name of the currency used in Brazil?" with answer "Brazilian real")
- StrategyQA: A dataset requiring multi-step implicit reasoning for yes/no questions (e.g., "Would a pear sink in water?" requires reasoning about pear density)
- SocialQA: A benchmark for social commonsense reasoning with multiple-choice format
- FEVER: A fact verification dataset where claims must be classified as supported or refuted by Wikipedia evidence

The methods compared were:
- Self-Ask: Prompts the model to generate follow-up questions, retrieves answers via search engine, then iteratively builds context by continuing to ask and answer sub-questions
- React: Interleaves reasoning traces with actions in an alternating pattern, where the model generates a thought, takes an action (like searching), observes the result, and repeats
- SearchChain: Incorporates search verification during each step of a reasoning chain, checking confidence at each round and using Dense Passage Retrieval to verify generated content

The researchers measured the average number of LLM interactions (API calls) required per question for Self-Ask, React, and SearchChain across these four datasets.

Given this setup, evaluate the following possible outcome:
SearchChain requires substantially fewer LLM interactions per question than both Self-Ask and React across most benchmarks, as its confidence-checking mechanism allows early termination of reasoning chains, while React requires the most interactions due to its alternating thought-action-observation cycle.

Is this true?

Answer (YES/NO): NO